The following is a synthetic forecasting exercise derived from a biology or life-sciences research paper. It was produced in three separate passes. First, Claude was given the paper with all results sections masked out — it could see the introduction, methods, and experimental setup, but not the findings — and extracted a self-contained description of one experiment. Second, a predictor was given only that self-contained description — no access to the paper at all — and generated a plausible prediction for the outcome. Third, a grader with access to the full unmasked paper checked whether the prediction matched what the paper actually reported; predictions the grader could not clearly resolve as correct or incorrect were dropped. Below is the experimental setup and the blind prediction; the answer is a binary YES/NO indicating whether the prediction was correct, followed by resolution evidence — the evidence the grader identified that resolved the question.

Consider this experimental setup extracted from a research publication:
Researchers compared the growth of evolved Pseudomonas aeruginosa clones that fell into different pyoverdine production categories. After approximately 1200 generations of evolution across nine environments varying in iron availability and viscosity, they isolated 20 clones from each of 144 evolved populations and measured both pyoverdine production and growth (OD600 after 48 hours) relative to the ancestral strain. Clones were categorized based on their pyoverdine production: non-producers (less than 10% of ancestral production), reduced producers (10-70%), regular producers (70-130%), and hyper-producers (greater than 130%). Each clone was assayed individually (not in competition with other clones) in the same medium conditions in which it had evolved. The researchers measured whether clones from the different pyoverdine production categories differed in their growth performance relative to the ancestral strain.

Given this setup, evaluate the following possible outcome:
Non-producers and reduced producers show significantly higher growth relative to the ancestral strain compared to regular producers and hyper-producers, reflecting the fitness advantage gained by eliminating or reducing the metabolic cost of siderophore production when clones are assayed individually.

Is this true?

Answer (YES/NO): NO